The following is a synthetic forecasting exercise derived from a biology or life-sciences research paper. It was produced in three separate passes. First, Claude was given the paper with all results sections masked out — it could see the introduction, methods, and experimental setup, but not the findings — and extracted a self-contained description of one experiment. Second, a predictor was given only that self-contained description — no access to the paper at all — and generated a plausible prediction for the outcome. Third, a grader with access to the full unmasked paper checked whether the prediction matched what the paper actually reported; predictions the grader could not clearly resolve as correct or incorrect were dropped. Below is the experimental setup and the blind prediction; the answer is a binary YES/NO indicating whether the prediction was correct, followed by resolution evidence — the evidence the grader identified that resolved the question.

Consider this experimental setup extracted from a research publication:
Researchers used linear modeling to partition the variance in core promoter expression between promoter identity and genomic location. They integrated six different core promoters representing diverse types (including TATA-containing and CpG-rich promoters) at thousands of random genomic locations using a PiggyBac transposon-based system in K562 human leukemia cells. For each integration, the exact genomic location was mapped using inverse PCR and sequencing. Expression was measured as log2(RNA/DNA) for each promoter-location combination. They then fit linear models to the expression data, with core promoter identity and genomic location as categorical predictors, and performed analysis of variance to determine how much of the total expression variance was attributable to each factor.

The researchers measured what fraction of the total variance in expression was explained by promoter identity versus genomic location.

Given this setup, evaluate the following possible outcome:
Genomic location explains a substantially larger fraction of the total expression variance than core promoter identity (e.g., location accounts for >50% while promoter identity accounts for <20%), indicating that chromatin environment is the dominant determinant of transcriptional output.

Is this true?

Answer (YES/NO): NO